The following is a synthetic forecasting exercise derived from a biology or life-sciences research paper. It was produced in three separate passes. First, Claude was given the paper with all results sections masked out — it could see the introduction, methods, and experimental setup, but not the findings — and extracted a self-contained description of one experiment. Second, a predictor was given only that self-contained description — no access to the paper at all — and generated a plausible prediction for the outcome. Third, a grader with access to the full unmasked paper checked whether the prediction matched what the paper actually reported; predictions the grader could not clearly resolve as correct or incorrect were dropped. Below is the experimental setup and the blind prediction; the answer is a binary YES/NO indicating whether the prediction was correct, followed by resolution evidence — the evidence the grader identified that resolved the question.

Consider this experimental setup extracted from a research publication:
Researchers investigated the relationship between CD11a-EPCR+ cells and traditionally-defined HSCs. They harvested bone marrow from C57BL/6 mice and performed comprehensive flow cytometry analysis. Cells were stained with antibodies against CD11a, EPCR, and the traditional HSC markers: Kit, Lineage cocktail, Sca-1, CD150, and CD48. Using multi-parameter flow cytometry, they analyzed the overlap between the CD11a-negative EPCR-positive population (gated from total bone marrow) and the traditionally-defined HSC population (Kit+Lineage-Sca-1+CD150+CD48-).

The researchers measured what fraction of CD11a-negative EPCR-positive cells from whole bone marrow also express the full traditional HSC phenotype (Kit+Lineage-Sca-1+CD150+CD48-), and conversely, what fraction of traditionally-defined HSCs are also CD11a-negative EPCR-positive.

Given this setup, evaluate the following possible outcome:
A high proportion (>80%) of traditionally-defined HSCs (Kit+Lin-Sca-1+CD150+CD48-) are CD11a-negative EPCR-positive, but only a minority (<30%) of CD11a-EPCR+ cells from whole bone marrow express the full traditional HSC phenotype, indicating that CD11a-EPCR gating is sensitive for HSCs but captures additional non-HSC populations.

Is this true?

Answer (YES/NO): NO